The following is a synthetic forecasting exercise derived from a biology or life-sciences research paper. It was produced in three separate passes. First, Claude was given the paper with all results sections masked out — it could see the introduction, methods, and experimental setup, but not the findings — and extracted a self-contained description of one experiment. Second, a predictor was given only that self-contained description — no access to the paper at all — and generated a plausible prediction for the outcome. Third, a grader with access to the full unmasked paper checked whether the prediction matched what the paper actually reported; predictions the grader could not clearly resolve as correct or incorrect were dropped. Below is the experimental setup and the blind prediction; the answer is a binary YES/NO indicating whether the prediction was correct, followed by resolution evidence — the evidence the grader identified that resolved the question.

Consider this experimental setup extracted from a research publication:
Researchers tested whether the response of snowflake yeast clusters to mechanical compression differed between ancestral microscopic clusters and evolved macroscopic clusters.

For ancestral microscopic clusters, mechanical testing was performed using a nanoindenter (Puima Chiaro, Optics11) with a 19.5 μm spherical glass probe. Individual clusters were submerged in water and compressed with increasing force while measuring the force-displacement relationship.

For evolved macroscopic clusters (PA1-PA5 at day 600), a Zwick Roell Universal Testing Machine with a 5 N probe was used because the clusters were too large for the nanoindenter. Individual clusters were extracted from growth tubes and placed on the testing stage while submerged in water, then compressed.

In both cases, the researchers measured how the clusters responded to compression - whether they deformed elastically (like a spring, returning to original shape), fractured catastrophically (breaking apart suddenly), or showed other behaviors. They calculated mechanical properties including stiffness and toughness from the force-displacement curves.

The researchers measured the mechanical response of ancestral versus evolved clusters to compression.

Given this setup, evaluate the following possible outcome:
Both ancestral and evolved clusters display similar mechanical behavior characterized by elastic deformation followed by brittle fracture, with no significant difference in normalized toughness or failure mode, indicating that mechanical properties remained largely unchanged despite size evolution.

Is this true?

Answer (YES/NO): NO